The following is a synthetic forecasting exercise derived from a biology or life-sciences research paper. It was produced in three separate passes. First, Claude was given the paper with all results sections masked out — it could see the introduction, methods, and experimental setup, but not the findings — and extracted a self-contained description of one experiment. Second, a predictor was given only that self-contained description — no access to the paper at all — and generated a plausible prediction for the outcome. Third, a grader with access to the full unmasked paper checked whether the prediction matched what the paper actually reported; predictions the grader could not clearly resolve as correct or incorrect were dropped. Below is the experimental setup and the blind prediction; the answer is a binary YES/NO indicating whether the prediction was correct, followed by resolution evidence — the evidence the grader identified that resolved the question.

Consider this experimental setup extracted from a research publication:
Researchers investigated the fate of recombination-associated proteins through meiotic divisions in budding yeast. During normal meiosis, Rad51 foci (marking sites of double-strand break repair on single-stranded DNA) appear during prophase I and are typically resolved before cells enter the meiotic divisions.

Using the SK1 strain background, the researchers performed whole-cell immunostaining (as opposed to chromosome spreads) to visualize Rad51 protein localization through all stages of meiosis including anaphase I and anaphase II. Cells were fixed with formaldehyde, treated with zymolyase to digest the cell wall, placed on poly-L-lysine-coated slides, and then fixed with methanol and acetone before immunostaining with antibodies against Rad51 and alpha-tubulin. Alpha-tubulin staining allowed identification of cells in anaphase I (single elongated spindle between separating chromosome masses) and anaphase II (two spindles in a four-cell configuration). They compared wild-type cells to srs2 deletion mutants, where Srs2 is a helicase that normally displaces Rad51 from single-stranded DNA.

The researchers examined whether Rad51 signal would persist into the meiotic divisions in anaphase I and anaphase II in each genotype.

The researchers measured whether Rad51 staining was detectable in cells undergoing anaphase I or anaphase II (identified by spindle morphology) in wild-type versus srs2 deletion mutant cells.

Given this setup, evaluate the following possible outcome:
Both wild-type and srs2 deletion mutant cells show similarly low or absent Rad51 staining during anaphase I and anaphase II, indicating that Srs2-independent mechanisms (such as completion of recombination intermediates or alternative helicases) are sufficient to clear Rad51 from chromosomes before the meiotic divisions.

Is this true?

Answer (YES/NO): NO